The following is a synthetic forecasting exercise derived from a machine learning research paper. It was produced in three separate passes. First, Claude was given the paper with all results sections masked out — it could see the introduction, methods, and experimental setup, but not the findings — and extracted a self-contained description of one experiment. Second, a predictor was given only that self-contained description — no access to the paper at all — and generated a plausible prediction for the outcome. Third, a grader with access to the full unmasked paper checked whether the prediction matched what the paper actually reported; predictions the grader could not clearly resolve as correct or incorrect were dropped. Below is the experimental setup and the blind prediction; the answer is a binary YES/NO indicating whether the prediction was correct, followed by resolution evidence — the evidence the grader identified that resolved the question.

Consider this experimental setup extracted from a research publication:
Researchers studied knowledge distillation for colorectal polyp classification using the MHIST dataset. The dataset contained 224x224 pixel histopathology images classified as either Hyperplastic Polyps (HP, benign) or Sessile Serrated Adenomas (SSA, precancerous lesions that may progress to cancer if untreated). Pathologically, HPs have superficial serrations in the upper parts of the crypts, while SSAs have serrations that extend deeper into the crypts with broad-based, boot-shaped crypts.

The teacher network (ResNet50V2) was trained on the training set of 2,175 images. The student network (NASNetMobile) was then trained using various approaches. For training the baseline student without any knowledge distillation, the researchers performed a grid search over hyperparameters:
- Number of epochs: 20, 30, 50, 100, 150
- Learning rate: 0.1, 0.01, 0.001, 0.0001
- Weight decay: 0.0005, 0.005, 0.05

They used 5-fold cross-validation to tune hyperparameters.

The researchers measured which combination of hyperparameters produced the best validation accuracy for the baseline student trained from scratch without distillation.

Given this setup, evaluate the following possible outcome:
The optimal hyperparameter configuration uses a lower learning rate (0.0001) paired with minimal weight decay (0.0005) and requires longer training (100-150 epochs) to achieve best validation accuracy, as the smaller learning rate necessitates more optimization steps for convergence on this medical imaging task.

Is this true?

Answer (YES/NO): NO